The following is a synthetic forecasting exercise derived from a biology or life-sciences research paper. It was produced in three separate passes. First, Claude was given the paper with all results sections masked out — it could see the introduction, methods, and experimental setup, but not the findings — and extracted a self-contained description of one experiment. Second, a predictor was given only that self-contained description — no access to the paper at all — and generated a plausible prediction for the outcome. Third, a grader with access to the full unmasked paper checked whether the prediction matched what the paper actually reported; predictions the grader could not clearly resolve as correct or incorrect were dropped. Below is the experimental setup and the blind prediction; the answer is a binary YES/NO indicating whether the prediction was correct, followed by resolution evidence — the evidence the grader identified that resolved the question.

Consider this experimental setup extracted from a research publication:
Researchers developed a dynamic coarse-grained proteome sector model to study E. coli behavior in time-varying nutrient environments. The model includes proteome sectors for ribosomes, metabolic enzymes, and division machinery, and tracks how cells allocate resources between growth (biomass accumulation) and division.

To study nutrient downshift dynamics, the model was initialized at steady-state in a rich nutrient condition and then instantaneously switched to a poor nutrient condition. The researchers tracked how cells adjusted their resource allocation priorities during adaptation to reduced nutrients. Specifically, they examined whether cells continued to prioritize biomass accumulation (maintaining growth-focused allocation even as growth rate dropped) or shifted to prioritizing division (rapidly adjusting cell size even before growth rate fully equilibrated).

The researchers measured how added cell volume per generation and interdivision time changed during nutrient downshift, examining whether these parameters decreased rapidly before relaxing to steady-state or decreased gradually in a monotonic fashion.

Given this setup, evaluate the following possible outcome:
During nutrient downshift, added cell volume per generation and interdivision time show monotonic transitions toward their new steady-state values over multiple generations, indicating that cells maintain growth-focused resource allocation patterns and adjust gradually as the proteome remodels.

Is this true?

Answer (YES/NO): NO